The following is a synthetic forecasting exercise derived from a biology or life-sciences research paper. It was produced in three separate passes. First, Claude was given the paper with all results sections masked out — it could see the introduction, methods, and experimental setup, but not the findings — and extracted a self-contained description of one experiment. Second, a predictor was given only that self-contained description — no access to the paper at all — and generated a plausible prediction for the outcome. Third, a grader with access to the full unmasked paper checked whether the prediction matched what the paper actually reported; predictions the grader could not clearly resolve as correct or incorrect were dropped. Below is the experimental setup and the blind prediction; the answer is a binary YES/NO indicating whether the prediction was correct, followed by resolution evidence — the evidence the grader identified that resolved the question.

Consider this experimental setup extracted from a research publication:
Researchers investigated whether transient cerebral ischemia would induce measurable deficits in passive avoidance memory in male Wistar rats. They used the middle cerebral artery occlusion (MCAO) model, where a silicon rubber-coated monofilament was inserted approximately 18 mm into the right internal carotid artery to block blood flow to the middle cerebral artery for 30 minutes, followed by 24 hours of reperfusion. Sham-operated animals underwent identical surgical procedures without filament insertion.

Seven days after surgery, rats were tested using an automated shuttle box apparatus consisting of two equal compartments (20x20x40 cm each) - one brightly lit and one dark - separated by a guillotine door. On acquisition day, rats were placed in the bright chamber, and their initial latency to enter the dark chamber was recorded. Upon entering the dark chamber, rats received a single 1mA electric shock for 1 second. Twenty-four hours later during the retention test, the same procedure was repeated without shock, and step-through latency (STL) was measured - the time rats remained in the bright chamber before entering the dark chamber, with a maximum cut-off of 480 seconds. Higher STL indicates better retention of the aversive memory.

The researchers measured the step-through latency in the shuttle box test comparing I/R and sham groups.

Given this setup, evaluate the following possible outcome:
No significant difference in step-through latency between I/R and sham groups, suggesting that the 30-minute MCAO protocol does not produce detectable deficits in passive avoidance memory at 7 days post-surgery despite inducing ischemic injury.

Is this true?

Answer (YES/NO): NO